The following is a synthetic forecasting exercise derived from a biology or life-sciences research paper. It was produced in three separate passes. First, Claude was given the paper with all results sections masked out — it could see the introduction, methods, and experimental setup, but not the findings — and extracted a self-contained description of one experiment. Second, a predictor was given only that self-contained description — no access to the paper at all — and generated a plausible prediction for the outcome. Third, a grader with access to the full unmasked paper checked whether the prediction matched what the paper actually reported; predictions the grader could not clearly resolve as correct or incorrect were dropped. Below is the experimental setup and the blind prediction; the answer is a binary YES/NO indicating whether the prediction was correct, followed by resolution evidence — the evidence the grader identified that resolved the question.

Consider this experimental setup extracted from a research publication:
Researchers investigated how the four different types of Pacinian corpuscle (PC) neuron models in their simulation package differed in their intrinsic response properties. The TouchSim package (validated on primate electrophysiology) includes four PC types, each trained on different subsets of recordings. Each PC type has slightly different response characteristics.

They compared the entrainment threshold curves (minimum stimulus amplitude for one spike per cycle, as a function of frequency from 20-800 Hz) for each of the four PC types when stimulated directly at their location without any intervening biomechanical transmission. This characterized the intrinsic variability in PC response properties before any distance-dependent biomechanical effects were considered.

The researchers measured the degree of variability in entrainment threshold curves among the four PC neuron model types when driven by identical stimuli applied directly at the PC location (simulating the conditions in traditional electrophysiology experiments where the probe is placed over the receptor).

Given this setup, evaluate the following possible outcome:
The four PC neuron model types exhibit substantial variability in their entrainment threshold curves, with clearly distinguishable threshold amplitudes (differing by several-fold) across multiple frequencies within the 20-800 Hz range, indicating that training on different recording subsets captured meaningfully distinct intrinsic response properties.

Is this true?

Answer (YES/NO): NO